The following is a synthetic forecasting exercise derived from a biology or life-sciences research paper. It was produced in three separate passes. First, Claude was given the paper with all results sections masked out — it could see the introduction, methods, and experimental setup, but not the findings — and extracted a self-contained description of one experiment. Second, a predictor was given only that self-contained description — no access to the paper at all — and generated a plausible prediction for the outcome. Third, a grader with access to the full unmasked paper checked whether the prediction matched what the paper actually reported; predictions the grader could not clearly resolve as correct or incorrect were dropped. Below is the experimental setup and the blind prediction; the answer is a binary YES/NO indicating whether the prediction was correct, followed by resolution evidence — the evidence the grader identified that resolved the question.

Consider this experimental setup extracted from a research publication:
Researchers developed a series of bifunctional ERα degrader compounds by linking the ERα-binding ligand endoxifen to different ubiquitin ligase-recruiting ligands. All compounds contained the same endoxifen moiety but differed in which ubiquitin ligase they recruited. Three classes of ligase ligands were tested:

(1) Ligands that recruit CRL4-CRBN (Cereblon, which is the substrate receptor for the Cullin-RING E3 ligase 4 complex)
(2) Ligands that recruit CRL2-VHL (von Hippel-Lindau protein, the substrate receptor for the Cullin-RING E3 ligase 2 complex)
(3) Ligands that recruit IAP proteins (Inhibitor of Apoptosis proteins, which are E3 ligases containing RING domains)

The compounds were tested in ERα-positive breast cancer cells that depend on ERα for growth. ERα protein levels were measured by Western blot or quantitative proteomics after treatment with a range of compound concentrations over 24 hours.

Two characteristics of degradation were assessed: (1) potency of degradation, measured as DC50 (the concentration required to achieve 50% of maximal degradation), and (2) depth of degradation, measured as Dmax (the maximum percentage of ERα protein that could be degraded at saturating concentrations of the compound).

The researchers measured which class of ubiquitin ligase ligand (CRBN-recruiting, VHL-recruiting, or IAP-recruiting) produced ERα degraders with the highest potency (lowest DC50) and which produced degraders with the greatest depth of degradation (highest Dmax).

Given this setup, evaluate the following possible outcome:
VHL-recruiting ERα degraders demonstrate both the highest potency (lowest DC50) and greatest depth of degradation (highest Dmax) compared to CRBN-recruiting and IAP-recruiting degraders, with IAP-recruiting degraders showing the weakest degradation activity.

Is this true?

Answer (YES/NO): NO